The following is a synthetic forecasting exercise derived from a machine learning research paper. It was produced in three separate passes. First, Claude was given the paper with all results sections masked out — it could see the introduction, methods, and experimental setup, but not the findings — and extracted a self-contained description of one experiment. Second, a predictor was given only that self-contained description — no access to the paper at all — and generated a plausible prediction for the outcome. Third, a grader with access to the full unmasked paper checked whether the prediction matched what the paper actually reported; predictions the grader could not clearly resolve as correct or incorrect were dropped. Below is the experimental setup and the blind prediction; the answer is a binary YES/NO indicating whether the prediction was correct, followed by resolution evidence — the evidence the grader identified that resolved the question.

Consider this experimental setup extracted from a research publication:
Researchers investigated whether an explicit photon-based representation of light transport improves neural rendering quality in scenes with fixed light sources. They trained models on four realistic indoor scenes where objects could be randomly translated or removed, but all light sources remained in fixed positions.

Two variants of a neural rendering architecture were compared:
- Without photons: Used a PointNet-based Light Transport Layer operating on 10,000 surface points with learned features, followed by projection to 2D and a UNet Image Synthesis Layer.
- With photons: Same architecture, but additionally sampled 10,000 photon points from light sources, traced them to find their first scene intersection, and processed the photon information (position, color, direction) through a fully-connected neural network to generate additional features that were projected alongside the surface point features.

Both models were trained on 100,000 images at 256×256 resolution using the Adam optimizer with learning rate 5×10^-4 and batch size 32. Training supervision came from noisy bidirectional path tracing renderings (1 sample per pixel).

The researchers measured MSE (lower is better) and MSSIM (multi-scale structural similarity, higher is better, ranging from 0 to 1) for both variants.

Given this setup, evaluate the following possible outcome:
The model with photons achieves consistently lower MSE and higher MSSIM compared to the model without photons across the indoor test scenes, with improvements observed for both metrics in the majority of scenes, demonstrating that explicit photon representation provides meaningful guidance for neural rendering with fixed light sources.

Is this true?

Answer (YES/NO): YES